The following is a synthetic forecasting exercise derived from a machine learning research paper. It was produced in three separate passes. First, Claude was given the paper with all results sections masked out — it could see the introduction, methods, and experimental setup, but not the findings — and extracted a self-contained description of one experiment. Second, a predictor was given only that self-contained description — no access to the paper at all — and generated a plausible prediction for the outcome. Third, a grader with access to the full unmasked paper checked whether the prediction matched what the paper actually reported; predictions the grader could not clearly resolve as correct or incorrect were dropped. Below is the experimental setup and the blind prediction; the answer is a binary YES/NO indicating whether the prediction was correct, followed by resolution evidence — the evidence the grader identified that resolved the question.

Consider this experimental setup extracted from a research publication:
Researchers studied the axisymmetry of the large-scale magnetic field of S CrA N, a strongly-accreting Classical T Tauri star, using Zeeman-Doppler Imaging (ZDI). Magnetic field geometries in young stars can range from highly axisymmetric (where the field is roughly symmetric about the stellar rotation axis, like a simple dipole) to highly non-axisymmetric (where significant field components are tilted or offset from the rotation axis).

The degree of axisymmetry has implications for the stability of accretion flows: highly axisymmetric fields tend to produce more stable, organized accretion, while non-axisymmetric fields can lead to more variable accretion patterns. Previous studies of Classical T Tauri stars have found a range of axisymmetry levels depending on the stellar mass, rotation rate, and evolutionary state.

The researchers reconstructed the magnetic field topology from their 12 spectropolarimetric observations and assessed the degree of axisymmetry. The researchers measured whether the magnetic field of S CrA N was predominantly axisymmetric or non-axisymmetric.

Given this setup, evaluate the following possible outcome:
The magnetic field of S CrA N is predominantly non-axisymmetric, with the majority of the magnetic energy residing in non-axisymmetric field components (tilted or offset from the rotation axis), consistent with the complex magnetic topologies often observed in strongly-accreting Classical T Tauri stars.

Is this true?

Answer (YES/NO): NO